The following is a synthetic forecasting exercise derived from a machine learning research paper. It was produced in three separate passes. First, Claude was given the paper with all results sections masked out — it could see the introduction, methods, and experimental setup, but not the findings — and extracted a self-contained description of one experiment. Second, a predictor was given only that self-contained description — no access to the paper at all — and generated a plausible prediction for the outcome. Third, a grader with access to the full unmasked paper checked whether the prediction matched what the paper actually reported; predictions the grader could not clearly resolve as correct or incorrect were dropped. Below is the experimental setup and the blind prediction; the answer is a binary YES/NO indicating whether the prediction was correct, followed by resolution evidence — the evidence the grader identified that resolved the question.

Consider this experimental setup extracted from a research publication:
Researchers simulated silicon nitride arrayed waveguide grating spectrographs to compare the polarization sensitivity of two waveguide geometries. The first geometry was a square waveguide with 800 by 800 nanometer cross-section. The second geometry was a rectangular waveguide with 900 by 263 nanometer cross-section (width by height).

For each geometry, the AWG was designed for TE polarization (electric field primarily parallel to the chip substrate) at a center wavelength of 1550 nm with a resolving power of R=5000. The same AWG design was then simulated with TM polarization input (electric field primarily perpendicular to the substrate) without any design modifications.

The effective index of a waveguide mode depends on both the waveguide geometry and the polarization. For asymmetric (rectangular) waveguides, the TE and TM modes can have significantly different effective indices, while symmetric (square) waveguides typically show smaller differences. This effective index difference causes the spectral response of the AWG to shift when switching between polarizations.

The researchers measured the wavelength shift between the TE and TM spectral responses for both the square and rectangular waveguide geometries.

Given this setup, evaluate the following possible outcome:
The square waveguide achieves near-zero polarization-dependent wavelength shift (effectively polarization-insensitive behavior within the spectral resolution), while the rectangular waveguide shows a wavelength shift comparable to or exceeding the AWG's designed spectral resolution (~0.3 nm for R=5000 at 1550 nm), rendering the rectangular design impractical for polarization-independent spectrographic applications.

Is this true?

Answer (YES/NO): YES